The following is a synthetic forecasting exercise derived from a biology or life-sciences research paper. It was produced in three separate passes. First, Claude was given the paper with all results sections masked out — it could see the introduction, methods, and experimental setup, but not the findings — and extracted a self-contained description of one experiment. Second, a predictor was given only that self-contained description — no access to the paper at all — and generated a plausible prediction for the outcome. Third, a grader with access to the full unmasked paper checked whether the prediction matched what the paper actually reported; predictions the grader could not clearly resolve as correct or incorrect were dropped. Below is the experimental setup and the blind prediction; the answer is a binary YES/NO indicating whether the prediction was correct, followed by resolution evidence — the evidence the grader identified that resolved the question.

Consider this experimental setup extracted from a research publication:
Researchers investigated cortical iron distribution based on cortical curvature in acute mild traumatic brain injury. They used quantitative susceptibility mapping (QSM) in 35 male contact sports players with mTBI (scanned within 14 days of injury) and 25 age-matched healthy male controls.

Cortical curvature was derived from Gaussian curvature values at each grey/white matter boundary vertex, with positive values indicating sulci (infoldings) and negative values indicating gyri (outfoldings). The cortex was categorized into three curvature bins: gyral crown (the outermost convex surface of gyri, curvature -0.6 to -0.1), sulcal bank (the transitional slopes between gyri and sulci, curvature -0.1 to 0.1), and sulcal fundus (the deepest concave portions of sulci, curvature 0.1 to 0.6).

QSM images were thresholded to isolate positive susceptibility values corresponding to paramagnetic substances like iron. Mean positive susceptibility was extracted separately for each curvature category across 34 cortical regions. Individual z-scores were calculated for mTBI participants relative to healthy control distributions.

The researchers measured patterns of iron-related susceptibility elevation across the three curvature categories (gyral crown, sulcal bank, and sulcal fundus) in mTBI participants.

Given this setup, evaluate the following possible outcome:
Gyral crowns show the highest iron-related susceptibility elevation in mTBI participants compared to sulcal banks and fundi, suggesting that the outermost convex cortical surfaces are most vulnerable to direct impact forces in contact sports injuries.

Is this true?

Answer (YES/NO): NO